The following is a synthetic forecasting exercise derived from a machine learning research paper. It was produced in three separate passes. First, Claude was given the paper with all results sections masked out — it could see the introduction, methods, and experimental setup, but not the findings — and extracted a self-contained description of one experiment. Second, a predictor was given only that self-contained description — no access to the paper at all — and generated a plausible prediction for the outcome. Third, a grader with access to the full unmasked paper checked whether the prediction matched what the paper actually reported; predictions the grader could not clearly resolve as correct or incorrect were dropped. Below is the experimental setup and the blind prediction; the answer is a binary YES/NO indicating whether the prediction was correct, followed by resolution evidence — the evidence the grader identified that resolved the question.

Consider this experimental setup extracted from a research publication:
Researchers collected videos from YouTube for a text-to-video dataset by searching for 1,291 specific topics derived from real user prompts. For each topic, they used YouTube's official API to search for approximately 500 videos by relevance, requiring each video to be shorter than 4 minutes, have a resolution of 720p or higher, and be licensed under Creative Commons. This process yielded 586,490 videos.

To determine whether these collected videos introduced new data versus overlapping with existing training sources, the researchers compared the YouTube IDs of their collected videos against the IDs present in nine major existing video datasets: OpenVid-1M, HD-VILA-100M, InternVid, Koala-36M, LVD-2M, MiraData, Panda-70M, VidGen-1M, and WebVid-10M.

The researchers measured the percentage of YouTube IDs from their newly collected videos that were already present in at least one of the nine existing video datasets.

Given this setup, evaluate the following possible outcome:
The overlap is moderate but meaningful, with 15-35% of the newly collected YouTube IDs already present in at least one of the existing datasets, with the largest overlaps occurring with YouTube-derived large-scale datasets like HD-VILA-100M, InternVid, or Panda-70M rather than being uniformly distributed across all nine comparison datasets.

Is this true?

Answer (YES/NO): NO